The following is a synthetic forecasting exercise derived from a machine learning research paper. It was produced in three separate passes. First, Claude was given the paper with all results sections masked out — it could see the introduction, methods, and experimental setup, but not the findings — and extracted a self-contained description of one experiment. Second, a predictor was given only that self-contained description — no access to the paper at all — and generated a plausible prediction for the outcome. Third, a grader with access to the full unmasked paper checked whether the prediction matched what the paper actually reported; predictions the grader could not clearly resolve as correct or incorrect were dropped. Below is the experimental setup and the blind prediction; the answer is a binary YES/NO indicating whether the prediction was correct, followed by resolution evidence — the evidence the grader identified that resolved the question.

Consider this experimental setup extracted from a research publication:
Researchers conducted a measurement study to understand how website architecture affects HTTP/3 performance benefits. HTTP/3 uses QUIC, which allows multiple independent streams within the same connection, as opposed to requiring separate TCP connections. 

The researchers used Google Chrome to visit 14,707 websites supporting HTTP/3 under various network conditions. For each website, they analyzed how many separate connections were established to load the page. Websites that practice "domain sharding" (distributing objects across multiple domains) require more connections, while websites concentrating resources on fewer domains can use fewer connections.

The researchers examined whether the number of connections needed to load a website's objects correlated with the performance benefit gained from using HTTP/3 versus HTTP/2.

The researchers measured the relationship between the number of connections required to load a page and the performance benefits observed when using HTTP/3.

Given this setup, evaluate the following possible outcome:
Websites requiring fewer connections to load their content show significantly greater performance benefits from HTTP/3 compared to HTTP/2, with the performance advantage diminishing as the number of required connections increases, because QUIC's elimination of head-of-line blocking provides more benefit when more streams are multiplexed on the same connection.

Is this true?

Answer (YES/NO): YES